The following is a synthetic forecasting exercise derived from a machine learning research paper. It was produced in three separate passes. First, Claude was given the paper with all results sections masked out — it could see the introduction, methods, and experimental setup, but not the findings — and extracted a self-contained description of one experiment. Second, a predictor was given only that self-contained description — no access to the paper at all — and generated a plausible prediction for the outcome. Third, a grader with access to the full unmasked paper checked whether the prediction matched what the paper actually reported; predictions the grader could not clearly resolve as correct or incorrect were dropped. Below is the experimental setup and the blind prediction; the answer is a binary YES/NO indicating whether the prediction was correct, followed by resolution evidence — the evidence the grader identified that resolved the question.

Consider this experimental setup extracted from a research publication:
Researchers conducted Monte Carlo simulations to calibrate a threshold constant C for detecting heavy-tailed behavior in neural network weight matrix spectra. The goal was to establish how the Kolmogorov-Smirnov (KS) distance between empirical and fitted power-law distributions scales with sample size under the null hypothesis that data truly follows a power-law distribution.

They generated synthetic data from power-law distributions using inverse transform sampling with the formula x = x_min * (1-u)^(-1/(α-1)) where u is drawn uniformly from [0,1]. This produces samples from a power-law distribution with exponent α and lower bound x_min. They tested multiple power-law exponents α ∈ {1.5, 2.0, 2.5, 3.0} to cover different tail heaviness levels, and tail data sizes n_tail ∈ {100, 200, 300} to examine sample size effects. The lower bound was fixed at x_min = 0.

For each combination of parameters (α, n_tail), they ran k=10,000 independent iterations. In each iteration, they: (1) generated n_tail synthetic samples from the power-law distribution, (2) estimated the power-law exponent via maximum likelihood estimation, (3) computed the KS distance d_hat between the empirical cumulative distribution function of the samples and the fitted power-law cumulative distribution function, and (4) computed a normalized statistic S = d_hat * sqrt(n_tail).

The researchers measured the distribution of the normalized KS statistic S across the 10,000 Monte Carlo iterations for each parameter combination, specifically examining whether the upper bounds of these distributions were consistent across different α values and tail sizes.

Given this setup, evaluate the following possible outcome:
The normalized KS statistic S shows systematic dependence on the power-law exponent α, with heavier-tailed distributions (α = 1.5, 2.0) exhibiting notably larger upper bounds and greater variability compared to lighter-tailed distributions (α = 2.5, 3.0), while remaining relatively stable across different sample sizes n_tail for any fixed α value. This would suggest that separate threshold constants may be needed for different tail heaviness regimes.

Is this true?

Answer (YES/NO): NO